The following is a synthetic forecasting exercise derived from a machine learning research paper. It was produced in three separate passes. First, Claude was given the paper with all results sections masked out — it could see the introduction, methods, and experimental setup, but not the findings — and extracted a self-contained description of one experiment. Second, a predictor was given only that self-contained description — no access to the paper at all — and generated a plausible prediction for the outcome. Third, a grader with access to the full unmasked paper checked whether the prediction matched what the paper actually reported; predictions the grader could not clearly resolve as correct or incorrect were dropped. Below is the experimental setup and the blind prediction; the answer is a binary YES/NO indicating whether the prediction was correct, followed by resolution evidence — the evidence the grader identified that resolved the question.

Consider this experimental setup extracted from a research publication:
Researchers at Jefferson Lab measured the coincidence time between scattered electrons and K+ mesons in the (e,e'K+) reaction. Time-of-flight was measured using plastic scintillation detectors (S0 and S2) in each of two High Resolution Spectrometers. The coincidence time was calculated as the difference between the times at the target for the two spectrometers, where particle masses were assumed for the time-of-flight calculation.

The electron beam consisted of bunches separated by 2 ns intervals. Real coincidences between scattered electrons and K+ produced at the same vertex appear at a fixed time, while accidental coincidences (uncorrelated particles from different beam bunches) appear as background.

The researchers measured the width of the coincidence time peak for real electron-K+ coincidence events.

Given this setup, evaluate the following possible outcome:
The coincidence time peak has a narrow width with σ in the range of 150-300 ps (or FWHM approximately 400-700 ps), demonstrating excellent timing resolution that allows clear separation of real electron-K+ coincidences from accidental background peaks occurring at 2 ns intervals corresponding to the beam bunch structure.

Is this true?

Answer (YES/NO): YES